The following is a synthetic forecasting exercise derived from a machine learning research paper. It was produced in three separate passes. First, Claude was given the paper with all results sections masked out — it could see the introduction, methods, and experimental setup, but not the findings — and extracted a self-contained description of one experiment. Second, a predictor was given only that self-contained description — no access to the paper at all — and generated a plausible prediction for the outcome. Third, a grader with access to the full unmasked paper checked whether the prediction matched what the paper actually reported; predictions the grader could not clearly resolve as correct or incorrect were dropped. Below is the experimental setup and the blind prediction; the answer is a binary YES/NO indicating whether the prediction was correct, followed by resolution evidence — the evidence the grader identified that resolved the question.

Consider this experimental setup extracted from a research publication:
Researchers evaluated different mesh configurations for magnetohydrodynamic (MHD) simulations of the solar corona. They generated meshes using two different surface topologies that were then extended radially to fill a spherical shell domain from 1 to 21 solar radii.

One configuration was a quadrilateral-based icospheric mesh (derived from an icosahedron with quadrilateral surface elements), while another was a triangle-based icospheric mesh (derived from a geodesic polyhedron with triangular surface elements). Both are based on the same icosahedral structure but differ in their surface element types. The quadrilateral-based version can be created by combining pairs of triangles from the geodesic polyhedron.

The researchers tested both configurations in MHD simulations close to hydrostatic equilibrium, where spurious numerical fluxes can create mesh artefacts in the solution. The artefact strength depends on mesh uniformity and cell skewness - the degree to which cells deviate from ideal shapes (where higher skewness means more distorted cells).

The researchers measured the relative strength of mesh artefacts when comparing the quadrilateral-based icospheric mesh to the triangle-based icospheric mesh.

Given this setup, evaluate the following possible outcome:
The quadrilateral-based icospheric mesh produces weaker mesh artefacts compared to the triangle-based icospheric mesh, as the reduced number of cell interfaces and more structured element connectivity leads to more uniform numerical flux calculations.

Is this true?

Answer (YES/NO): NO